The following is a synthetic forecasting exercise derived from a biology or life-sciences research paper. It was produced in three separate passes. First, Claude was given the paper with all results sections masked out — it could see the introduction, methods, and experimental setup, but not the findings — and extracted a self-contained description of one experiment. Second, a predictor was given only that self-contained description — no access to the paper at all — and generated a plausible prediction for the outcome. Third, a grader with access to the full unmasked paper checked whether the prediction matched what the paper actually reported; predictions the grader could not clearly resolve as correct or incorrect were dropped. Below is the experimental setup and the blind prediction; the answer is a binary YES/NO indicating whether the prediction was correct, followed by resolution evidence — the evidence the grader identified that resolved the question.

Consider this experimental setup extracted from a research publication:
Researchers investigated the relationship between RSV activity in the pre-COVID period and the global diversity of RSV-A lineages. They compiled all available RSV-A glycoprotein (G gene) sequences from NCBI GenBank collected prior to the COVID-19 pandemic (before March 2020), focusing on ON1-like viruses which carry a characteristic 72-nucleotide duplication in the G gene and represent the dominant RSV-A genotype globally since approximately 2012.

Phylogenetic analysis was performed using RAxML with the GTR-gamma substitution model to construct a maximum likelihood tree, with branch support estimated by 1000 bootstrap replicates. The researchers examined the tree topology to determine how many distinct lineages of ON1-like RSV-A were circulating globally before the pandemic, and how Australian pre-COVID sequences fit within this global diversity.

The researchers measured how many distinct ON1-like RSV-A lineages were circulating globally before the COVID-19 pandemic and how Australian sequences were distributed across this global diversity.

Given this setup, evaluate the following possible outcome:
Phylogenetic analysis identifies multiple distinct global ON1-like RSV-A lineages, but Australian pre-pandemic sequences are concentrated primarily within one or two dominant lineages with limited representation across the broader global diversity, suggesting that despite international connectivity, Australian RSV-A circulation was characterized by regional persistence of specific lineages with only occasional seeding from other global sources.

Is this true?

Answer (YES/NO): NO